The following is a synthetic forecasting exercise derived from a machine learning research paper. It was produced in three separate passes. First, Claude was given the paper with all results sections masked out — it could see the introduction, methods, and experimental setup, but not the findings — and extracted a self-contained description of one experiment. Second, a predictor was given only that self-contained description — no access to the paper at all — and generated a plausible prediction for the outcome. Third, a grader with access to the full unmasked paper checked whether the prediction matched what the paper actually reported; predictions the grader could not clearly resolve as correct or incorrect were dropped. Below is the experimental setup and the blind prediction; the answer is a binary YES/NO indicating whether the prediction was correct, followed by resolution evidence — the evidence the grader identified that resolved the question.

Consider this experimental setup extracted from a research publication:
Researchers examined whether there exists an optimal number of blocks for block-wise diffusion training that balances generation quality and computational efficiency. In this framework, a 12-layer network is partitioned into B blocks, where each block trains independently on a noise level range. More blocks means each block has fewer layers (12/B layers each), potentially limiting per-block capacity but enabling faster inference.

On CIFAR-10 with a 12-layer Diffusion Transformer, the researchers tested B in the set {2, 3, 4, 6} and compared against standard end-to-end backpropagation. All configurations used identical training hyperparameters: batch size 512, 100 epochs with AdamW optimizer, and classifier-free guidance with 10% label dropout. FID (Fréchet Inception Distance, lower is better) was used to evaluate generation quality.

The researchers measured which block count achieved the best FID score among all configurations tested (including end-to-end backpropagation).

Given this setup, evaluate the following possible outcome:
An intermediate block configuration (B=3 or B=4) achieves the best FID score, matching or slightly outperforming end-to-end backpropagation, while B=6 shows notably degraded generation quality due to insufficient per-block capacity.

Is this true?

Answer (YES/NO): NO